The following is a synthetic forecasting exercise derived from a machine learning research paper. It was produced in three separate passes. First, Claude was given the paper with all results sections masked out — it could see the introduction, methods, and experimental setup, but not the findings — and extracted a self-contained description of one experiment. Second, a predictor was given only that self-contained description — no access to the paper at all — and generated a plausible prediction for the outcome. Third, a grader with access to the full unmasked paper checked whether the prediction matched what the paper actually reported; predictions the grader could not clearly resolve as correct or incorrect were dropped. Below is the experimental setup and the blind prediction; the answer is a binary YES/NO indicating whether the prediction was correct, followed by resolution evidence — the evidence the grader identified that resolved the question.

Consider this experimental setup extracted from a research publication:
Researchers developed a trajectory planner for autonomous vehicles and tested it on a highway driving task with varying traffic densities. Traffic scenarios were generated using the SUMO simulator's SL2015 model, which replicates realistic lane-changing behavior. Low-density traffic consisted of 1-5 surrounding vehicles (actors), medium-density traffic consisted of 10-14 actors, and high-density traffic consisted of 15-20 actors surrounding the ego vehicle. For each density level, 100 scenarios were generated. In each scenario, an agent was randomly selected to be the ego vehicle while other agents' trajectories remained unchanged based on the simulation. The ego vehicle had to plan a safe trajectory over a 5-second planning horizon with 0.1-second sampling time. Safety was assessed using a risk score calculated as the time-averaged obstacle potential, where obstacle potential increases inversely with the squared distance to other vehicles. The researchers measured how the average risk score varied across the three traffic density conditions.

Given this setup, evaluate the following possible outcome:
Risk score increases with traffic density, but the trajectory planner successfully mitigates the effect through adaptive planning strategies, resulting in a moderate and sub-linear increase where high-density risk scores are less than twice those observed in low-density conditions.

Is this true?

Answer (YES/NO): YES